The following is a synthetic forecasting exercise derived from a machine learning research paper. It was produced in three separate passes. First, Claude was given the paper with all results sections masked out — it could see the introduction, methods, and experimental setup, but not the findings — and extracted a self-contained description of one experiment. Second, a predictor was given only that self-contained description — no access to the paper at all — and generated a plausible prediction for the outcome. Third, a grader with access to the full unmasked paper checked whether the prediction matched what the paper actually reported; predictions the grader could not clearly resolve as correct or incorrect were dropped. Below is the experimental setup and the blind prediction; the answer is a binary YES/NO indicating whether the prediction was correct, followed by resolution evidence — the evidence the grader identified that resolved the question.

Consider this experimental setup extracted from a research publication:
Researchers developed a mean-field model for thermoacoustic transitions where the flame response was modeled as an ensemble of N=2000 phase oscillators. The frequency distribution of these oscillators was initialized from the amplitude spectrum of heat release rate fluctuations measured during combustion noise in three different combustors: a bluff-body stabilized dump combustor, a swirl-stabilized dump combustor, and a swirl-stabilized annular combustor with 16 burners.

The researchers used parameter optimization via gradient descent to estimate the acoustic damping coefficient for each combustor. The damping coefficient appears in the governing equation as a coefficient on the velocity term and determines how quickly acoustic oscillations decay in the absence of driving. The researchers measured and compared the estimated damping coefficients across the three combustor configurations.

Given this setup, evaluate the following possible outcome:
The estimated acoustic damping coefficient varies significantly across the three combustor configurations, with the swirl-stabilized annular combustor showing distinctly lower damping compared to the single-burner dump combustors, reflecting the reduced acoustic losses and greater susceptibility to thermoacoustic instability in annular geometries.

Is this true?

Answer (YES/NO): NO